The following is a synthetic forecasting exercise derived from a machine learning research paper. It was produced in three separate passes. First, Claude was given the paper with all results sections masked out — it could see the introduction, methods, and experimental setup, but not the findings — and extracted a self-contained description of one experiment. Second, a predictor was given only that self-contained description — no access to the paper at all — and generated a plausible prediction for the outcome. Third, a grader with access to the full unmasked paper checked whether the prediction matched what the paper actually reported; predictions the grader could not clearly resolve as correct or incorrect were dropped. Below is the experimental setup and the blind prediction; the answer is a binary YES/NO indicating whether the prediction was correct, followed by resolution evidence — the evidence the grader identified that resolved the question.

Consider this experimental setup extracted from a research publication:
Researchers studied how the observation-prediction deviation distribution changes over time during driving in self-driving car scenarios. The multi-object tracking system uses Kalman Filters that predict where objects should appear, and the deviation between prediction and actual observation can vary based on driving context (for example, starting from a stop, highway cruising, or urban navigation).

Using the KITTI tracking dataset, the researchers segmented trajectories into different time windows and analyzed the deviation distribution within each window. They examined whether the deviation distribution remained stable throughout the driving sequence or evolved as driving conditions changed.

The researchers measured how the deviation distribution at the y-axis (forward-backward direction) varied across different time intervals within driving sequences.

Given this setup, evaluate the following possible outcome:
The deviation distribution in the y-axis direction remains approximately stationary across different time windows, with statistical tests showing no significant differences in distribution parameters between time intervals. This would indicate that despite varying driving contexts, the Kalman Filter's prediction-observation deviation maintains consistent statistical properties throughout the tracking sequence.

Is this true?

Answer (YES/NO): NO